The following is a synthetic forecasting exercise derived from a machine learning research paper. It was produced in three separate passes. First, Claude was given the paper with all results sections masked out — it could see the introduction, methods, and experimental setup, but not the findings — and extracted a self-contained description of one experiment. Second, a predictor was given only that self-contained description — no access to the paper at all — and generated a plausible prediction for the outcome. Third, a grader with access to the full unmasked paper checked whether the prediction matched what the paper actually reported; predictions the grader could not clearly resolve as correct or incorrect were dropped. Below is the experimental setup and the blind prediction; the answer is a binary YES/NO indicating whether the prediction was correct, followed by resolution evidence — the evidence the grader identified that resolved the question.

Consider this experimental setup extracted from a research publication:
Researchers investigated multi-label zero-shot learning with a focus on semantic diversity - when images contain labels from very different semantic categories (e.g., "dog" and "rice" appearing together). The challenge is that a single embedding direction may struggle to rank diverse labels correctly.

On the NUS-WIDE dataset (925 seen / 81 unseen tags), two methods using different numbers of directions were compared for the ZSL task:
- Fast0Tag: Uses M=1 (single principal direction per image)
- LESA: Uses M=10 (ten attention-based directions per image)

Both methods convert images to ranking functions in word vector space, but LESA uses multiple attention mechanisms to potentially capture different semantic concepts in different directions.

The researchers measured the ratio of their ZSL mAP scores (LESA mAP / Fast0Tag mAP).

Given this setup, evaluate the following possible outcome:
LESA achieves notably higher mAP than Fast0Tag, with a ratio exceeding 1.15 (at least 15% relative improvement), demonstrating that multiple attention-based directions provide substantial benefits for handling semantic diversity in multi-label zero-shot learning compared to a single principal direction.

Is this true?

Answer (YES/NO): YES